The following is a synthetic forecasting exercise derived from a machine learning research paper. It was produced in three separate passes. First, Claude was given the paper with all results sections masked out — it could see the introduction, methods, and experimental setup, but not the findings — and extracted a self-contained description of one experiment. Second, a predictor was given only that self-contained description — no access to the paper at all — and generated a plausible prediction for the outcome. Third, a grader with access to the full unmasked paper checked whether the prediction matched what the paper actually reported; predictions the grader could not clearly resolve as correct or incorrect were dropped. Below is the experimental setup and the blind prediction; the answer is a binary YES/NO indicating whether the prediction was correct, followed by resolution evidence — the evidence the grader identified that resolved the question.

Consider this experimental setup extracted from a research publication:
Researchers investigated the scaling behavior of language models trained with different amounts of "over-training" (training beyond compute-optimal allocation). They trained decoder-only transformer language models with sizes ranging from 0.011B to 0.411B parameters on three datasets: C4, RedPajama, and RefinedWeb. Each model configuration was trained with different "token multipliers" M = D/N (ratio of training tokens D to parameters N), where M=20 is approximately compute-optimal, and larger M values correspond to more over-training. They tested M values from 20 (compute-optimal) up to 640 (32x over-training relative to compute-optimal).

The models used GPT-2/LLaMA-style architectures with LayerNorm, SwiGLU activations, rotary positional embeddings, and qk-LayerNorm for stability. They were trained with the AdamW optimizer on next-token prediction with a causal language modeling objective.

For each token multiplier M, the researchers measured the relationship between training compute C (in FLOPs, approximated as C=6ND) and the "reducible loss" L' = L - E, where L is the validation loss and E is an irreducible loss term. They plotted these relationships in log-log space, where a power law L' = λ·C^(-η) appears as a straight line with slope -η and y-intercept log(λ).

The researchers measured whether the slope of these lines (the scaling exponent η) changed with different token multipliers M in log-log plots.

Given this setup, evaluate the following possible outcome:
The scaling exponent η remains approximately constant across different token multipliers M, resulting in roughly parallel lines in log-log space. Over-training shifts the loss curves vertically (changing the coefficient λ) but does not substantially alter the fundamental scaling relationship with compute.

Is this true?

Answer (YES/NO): YES